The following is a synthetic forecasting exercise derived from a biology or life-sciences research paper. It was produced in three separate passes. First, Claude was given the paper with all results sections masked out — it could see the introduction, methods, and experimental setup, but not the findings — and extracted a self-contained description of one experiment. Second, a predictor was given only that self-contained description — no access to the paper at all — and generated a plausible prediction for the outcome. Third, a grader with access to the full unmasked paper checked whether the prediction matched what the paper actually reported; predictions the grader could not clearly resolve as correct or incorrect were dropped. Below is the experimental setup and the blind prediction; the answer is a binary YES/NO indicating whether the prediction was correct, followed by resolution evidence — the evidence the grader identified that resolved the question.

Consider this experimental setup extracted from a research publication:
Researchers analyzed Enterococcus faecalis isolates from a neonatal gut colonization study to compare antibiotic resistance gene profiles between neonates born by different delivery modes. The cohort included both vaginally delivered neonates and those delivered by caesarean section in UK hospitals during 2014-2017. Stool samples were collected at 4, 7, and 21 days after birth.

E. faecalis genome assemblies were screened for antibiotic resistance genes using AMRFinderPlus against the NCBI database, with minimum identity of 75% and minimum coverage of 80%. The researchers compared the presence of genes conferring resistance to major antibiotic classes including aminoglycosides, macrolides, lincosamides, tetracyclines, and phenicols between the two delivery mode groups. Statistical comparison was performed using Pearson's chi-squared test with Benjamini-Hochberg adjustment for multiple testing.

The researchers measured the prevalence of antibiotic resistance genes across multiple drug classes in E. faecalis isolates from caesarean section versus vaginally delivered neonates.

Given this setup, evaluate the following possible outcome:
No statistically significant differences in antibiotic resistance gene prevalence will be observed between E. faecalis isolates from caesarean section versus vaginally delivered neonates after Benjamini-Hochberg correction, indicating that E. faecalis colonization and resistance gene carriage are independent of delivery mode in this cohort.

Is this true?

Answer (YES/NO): YES